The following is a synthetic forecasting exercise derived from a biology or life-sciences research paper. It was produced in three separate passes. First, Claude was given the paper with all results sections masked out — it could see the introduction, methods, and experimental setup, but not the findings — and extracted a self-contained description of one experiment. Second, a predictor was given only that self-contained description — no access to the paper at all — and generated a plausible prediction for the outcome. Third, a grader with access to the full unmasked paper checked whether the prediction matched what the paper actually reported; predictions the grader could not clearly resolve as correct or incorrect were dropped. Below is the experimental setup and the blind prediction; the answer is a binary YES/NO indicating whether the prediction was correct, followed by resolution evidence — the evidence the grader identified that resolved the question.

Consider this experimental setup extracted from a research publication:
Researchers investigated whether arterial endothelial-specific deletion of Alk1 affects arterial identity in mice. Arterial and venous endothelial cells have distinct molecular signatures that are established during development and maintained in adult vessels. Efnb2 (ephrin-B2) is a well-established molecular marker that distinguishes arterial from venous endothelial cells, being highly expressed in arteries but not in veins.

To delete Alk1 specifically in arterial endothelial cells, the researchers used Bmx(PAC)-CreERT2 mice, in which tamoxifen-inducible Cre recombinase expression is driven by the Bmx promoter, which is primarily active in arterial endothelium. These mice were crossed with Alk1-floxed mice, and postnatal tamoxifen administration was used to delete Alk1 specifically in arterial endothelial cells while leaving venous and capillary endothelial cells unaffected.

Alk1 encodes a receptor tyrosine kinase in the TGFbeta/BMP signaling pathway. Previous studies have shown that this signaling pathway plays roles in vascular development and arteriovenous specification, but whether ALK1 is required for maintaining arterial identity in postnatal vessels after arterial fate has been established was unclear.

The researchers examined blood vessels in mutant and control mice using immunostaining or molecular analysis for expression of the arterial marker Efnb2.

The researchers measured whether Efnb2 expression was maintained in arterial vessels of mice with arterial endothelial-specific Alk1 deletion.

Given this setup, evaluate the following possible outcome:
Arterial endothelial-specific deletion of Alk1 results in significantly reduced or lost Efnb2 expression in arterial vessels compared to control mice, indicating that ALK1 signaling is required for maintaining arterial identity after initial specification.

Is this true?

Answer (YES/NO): YES